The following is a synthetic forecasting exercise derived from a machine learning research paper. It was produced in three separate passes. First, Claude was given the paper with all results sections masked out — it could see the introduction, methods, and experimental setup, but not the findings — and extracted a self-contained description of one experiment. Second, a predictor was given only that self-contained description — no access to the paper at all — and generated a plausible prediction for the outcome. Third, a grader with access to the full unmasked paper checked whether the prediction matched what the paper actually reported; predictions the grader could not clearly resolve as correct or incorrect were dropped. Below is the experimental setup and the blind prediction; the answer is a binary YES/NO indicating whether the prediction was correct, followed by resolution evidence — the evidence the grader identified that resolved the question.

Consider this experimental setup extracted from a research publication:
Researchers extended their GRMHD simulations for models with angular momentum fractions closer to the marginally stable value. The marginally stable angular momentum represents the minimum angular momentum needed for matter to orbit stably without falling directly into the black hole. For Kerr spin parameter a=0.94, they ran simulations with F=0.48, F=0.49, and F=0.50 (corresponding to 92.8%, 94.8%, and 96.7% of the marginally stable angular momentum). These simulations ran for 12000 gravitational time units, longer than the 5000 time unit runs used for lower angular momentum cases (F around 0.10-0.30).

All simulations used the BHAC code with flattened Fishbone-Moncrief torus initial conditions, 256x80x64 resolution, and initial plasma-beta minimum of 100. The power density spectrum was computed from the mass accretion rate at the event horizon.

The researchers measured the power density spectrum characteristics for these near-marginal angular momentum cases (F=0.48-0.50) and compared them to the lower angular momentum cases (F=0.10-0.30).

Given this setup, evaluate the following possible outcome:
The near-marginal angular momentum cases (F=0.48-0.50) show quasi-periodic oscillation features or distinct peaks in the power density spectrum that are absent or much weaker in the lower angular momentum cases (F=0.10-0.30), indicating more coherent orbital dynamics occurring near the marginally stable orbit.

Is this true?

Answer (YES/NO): NO